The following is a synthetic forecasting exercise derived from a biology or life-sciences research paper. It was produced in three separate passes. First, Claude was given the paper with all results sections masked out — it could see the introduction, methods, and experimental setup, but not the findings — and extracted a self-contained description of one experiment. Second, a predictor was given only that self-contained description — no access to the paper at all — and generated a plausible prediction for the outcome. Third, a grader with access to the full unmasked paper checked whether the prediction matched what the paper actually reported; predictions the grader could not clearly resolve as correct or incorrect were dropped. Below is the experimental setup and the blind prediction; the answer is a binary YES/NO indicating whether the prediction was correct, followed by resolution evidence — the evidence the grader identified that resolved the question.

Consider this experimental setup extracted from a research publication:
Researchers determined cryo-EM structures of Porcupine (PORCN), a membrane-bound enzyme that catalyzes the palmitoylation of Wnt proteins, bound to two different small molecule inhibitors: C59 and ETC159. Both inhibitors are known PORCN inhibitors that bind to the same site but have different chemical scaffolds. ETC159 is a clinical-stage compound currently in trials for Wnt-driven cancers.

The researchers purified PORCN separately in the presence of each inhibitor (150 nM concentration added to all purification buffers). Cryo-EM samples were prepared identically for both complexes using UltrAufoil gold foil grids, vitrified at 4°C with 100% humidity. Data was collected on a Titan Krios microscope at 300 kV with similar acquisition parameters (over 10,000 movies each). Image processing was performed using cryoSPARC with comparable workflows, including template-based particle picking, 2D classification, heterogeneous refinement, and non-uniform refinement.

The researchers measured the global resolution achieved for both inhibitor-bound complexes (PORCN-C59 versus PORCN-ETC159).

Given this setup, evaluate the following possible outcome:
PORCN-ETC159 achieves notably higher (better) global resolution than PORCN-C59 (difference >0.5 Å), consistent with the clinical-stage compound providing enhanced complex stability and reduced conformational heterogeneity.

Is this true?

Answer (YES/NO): NO